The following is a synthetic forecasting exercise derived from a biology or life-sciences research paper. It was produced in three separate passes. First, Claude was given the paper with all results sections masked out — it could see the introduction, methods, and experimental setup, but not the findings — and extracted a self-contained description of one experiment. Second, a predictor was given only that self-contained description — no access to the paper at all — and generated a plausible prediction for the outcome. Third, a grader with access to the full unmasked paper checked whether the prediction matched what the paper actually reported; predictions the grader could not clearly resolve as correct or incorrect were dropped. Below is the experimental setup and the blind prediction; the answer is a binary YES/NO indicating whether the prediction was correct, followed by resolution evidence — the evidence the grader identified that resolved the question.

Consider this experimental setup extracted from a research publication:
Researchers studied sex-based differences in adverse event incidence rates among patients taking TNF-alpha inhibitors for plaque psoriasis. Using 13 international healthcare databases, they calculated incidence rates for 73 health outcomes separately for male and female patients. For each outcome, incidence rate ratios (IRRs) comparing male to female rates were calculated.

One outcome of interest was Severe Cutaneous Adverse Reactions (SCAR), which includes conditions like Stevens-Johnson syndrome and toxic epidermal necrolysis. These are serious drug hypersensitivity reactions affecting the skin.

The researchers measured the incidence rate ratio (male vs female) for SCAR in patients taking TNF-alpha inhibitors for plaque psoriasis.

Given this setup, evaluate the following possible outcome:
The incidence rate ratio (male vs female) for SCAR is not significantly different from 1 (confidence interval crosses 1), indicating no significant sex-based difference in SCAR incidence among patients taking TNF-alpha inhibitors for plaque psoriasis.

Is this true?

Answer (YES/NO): NO